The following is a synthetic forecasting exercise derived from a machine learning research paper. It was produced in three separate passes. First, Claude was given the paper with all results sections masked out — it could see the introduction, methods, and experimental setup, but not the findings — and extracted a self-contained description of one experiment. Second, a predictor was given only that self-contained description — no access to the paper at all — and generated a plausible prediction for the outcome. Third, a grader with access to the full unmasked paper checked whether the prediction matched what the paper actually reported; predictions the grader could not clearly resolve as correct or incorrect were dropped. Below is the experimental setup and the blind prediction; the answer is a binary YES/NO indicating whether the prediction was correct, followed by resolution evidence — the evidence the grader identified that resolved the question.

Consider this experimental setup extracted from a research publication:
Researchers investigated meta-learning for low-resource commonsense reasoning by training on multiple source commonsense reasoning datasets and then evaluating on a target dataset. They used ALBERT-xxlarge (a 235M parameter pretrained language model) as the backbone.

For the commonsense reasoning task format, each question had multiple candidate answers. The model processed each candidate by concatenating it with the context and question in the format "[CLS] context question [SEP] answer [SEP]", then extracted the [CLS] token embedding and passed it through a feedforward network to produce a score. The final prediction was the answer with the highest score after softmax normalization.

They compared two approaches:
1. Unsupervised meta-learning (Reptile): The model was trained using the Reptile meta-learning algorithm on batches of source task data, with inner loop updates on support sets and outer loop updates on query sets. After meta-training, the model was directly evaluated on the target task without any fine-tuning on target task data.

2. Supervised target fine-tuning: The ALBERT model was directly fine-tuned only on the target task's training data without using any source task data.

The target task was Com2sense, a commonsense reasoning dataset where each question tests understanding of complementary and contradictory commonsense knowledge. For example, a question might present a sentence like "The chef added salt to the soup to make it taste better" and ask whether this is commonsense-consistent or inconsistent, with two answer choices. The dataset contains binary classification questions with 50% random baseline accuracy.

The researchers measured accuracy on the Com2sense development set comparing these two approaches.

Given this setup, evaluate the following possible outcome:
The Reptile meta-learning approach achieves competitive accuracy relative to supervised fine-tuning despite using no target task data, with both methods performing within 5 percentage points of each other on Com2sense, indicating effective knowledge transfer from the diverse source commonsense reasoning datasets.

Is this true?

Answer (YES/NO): YES